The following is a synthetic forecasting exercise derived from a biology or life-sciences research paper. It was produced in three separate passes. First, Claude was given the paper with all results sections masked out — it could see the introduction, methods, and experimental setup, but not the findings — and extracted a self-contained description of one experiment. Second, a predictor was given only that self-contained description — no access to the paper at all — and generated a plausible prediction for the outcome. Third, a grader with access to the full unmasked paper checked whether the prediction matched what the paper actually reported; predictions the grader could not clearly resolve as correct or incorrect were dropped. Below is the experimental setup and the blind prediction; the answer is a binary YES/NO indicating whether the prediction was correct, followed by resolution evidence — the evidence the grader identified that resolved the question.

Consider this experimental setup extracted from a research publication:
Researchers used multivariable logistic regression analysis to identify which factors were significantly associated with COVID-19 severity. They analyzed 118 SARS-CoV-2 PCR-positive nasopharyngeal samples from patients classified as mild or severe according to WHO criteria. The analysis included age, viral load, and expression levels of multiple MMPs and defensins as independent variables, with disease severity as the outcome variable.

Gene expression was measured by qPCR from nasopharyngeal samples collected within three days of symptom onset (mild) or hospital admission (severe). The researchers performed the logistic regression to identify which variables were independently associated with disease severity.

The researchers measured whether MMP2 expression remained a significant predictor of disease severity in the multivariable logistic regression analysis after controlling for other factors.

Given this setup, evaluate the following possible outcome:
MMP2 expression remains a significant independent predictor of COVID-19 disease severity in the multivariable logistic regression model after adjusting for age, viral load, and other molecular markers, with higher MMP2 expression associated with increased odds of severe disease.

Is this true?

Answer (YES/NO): NO